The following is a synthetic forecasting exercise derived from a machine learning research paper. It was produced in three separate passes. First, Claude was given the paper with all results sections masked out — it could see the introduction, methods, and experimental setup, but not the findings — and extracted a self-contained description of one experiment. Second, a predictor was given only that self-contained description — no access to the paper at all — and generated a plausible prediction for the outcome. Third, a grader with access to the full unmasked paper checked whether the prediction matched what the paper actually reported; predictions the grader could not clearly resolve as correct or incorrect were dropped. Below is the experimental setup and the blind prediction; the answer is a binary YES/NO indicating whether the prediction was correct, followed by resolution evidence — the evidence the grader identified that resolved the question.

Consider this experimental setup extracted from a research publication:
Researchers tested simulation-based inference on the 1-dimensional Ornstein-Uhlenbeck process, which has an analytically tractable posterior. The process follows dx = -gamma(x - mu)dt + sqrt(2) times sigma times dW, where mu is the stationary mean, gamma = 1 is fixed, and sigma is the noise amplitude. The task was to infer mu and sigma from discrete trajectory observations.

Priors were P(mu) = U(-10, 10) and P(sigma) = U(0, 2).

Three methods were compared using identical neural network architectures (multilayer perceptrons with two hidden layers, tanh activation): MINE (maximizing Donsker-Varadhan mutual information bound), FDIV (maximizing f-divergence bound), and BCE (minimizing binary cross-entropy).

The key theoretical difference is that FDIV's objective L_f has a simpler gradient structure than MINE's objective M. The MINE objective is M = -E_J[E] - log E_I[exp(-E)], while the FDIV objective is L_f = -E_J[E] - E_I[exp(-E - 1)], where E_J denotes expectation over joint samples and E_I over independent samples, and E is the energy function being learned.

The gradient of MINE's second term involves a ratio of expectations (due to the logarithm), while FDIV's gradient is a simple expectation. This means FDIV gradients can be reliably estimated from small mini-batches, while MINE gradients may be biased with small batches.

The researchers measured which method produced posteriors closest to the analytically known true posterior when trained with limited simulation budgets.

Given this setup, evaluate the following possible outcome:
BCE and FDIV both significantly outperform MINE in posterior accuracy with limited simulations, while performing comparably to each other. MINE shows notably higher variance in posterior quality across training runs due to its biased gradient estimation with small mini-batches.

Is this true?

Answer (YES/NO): NO